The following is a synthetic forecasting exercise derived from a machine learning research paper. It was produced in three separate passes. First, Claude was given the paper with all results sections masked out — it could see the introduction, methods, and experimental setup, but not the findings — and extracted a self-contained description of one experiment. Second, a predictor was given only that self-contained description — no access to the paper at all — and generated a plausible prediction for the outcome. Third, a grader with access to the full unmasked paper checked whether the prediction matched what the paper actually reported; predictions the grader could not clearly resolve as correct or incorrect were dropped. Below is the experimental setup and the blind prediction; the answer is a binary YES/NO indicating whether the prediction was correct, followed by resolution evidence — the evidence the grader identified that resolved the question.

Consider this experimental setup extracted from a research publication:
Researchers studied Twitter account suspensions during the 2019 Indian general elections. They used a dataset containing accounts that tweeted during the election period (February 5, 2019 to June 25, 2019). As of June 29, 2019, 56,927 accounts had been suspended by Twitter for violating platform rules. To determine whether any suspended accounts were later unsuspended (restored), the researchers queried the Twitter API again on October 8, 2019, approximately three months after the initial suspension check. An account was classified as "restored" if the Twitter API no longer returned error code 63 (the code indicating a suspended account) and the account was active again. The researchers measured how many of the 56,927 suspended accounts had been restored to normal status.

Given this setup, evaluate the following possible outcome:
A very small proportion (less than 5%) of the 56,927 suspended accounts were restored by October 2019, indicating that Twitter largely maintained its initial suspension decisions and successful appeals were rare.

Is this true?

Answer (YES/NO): YES